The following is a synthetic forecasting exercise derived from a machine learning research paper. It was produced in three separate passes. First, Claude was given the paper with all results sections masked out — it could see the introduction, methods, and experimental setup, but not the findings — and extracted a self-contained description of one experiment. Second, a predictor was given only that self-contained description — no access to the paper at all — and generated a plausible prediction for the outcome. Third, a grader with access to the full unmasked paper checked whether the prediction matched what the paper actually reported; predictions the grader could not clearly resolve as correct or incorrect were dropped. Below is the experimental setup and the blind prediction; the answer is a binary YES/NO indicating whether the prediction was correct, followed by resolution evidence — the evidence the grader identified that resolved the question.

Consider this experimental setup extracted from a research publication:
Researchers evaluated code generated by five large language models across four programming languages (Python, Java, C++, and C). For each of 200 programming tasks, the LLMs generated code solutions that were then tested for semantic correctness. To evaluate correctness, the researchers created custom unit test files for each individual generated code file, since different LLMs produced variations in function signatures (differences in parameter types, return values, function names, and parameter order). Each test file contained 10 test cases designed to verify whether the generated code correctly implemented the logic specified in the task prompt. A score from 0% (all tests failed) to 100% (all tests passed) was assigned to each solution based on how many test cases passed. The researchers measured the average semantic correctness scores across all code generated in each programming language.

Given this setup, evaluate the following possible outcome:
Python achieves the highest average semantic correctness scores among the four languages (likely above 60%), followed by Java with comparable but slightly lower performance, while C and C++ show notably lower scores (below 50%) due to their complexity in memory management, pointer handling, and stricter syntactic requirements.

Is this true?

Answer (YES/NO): NO